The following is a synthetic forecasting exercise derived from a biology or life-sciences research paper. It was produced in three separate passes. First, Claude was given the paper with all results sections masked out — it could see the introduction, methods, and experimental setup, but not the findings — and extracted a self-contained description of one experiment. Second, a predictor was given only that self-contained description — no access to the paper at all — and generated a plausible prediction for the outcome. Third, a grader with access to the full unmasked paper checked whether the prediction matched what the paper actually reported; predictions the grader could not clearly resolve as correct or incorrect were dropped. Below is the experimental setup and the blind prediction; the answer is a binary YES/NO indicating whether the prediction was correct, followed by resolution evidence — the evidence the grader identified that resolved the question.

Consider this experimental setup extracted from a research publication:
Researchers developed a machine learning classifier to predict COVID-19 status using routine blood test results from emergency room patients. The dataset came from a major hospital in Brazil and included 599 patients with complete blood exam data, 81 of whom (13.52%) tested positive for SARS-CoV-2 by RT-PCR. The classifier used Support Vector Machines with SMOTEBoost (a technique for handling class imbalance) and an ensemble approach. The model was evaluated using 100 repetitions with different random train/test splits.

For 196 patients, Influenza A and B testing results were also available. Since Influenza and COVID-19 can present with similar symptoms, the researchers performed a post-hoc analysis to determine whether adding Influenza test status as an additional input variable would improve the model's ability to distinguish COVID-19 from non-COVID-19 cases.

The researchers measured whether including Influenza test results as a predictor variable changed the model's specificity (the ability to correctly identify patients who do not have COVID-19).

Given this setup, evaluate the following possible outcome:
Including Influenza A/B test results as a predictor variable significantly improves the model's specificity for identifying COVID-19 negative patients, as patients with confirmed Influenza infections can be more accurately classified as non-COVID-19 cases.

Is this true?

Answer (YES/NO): NO